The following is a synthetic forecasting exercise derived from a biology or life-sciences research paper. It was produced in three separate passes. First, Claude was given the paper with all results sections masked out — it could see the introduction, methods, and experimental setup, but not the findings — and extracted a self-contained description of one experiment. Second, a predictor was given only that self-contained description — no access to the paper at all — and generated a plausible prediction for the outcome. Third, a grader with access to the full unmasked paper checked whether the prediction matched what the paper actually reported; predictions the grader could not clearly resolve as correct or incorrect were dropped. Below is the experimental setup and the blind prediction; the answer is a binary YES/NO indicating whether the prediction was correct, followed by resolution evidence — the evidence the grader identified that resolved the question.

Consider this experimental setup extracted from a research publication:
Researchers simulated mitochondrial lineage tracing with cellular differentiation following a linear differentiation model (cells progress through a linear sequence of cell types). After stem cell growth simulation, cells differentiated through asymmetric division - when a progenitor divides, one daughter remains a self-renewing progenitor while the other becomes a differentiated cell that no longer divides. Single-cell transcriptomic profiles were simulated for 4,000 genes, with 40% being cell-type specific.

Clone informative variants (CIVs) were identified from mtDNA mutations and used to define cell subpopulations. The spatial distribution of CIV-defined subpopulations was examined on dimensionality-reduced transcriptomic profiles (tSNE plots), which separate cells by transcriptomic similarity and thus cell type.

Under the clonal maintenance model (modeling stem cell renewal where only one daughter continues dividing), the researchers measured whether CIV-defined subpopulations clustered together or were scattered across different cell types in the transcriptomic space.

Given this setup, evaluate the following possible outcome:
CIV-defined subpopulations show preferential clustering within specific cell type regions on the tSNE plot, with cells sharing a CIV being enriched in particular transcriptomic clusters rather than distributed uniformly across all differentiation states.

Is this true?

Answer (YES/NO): NO